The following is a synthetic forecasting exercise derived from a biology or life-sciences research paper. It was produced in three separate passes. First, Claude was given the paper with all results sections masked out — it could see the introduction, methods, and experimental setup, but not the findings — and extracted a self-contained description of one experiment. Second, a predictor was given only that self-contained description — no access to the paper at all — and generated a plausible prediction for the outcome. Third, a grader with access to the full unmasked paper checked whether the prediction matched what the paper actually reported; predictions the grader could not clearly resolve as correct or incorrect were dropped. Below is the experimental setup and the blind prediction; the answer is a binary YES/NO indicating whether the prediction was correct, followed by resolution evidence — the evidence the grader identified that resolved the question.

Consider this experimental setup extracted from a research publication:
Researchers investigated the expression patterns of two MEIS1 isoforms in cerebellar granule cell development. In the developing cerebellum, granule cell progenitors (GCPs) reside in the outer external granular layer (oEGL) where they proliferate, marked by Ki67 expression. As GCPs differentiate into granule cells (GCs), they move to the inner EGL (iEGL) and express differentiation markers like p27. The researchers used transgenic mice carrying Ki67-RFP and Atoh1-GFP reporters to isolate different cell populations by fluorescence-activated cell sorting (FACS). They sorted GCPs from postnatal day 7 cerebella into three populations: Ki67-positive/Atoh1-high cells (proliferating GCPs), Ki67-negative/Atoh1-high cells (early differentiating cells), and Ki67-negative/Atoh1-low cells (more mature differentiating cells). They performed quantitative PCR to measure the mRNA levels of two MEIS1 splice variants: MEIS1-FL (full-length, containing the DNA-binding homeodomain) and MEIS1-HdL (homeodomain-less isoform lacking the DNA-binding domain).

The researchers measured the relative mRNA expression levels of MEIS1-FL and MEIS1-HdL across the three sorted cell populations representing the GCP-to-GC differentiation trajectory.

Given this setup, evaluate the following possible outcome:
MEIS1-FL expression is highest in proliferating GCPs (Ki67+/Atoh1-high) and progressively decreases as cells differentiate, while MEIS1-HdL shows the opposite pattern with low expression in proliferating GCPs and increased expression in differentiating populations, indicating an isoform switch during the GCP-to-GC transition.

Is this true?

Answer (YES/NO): NO